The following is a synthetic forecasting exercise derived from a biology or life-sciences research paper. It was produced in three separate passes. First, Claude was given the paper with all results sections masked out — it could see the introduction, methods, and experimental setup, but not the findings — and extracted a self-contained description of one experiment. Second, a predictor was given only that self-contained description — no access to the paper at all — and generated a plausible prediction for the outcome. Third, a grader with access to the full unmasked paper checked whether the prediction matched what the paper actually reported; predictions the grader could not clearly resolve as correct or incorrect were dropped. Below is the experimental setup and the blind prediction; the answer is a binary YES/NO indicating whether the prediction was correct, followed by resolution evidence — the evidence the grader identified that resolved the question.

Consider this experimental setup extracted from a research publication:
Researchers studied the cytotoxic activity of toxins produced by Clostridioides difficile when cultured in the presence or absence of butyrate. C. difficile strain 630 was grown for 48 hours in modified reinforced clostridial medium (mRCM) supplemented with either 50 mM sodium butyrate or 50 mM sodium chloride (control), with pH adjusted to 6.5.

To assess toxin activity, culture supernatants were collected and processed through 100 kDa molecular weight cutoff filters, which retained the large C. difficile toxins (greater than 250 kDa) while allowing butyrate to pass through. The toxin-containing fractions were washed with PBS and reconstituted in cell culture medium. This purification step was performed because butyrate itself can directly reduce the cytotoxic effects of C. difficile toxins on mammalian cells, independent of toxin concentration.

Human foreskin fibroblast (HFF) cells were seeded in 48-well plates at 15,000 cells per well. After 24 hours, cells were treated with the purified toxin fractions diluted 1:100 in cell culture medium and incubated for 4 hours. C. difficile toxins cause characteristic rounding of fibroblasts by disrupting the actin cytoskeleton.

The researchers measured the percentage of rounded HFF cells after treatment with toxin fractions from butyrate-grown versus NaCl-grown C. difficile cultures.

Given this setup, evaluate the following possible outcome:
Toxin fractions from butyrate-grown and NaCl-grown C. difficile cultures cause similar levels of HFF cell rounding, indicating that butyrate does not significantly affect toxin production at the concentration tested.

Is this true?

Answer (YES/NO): NO